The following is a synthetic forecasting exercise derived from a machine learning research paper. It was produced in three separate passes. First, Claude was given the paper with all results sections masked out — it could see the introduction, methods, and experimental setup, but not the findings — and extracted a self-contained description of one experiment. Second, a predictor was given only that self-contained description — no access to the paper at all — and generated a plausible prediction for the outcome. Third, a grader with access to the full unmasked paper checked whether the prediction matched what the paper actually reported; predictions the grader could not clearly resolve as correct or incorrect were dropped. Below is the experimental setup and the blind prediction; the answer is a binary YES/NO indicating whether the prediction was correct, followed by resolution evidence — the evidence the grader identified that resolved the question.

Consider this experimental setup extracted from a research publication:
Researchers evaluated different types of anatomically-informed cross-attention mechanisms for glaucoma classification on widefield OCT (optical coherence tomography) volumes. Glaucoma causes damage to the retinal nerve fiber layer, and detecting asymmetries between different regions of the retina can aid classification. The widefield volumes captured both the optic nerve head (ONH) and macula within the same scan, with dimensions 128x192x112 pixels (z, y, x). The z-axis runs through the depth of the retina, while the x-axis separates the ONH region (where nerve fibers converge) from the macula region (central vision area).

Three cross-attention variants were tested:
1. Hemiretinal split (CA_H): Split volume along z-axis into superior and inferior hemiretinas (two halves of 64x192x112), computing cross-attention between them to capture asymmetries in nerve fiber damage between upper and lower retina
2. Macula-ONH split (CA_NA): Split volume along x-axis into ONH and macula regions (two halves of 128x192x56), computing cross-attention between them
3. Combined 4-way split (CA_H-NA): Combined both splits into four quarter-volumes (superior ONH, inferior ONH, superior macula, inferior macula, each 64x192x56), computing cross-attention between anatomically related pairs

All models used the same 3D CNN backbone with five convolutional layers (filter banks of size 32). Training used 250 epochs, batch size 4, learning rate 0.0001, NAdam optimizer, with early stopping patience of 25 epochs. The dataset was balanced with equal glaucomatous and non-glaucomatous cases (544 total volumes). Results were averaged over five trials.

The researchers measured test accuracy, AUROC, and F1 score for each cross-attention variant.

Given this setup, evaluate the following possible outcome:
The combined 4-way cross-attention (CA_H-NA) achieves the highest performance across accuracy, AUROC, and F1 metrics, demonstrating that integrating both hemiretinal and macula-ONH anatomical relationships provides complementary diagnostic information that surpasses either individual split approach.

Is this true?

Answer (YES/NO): NO